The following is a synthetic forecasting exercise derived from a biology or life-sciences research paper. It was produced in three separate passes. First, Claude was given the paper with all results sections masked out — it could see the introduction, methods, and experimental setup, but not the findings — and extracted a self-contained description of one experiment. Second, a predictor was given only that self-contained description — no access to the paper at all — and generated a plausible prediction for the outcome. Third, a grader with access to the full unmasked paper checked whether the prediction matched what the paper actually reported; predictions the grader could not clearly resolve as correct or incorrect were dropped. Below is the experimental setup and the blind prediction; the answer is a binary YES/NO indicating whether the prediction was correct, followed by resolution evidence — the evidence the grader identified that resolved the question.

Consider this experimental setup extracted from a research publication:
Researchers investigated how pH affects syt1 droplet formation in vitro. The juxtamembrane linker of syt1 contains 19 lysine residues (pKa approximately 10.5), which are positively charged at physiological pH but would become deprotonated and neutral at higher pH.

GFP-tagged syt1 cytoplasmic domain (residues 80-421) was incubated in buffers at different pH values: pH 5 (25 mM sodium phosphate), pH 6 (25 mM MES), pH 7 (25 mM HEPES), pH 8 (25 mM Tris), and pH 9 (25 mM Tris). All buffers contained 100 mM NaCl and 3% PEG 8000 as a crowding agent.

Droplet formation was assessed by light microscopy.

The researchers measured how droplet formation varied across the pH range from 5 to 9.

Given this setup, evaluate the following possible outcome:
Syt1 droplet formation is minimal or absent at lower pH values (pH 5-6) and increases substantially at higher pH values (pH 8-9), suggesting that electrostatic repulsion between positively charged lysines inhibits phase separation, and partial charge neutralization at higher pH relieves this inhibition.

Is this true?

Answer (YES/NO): NO